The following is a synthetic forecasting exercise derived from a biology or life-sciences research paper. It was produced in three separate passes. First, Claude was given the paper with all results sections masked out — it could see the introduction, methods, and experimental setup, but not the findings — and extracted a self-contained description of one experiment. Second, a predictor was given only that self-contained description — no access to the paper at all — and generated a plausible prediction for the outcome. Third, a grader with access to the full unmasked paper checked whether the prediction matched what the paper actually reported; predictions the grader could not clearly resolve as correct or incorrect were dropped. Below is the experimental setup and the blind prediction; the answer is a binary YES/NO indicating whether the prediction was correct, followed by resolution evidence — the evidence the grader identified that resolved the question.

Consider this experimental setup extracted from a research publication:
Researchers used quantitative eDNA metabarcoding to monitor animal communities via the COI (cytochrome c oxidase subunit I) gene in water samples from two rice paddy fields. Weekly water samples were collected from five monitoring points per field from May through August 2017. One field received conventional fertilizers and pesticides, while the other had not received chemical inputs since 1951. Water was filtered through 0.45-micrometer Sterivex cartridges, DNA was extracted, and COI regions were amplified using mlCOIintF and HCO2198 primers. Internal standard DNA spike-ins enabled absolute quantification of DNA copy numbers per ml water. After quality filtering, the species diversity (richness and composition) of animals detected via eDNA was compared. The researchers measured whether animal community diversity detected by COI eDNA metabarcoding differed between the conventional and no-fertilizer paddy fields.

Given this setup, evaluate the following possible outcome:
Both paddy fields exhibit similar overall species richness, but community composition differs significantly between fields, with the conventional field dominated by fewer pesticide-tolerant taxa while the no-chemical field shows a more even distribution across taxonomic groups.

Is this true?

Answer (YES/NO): NO